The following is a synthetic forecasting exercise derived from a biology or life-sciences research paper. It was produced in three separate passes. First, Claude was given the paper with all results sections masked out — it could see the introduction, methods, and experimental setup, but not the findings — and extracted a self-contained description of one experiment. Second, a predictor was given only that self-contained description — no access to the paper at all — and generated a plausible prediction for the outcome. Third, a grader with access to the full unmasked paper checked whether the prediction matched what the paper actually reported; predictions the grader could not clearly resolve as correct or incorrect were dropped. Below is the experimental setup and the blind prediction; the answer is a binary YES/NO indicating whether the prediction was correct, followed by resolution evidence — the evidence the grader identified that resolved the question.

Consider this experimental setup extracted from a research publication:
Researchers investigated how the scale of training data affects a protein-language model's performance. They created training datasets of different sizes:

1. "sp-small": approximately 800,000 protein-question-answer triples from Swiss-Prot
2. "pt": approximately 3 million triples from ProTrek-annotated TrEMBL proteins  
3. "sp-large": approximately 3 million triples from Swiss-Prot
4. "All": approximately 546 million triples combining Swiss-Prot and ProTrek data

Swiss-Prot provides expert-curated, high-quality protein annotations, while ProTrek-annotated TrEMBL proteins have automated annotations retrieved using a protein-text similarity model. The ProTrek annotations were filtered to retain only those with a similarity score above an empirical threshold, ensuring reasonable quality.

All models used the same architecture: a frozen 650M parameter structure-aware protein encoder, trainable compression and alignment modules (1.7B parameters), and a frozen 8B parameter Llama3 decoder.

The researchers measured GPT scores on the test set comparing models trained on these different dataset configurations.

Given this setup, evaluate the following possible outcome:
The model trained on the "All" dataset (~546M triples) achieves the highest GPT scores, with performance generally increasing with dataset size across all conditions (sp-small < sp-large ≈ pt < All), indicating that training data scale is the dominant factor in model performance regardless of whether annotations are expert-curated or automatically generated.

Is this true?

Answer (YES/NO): NO